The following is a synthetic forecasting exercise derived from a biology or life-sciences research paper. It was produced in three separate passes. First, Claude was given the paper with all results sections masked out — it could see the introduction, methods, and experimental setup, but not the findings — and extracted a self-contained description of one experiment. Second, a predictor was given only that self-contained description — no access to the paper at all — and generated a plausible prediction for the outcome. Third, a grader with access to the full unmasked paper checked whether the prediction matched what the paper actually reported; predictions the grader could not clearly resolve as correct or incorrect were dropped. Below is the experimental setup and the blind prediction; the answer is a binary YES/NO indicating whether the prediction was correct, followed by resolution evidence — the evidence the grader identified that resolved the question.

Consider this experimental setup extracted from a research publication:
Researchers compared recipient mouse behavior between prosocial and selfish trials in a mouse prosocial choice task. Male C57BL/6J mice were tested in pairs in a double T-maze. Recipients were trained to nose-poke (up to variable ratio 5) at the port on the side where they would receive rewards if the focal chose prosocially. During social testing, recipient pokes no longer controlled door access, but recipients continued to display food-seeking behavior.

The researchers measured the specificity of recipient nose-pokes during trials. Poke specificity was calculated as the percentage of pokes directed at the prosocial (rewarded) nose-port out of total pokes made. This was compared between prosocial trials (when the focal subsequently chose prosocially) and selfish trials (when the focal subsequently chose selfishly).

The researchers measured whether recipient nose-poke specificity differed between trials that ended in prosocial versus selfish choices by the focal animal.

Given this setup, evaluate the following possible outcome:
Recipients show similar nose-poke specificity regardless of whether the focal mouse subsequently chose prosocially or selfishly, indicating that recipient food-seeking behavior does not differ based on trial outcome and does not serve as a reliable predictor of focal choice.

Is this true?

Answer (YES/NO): YES